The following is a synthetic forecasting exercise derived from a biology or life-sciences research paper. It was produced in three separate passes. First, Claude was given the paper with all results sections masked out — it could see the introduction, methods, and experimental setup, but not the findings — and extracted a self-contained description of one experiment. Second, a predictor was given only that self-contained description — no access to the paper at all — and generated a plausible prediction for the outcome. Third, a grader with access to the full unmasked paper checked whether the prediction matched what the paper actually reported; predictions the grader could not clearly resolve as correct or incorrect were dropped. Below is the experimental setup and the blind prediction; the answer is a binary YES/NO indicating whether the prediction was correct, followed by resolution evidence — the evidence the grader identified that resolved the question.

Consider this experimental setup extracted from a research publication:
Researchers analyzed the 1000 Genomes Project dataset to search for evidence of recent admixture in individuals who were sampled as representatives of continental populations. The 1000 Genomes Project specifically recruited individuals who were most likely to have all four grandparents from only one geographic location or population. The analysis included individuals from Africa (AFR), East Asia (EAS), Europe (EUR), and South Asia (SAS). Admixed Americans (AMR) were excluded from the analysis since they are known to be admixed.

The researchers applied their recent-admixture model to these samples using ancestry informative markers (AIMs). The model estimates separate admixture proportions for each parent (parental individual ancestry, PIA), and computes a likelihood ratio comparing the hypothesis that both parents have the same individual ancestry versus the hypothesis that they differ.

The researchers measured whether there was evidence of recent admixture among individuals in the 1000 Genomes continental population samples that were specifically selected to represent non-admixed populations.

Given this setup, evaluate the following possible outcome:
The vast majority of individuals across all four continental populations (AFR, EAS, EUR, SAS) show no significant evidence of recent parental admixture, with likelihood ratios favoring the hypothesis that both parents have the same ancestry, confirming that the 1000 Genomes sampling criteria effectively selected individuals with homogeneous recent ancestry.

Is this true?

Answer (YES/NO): NO